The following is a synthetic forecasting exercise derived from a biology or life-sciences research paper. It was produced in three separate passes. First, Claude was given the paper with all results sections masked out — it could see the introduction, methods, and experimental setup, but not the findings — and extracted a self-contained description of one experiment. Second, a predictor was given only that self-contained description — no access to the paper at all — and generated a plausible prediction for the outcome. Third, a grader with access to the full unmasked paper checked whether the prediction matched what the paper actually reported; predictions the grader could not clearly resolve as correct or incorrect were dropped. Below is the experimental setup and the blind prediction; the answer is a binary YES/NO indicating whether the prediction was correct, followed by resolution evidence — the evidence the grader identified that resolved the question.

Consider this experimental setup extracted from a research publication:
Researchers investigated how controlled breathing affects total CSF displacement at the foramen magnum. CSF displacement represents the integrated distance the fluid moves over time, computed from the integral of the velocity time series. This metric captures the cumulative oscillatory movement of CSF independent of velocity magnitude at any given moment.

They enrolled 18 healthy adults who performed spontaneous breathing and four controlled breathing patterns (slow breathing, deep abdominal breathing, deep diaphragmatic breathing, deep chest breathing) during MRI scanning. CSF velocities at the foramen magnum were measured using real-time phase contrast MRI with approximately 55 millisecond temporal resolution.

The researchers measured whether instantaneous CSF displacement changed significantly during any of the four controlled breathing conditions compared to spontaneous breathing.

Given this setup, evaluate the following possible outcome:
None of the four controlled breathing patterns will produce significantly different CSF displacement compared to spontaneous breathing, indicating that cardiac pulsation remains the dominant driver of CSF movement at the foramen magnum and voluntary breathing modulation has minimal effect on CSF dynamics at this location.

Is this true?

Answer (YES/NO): NO